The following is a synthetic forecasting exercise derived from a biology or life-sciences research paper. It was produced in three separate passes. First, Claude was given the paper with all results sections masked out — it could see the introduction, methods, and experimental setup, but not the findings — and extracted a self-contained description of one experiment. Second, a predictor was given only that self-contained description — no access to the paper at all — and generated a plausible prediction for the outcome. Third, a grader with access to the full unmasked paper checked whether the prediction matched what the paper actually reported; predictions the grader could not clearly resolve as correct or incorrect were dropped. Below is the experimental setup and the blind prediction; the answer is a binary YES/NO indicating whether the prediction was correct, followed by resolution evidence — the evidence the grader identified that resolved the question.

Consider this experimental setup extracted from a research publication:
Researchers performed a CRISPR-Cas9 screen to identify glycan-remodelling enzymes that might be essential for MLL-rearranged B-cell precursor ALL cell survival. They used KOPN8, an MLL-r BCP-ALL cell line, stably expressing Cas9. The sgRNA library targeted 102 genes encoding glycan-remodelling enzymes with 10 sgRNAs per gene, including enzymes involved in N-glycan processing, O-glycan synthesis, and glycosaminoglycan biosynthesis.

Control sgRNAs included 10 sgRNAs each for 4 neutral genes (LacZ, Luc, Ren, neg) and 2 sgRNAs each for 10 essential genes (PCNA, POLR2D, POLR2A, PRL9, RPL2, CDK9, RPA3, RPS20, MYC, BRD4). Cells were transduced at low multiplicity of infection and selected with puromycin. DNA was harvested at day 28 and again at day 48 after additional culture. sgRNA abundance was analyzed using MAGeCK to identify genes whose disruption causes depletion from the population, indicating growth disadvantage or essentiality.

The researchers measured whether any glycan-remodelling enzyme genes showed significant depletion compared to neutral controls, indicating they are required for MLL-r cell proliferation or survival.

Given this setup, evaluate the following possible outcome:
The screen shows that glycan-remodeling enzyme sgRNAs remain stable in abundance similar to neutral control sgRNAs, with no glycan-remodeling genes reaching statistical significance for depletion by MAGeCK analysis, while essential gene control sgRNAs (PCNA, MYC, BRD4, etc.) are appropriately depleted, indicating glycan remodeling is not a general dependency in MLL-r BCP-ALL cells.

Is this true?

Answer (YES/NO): NO